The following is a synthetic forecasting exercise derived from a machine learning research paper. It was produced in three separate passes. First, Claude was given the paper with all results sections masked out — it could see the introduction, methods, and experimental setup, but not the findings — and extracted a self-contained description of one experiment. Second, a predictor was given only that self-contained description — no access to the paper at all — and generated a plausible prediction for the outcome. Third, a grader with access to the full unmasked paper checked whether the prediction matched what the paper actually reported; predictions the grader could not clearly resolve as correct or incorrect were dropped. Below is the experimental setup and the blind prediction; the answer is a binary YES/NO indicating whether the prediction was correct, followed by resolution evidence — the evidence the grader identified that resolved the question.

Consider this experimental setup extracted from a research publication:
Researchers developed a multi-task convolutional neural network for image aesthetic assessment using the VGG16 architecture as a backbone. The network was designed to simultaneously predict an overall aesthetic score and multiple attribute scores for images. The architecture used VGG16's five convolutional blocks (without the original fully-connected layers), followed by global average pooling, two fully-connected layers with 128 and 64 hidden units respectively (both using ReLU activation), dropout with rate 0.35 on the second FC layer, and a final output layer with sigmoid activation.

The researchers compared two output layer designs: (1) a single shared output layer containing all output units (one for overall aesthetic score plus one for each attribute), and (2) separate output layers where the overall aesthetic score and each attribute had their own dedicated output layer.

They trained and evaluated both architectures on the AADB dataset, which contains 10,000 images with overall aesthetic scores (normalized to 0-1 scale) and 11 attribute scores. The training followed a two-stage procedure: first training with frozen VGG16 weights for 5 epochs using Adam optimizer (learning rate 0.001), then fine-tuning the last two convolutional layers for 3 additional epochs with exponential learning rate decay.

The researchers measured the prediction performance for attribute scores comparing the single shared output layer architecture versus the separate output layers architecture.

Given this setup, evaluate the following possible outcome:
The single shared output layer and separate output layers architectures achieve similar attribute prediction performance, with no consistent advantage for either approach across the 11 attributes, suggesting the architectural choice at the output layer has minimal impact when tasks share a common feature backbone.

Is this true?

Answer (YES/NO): NO